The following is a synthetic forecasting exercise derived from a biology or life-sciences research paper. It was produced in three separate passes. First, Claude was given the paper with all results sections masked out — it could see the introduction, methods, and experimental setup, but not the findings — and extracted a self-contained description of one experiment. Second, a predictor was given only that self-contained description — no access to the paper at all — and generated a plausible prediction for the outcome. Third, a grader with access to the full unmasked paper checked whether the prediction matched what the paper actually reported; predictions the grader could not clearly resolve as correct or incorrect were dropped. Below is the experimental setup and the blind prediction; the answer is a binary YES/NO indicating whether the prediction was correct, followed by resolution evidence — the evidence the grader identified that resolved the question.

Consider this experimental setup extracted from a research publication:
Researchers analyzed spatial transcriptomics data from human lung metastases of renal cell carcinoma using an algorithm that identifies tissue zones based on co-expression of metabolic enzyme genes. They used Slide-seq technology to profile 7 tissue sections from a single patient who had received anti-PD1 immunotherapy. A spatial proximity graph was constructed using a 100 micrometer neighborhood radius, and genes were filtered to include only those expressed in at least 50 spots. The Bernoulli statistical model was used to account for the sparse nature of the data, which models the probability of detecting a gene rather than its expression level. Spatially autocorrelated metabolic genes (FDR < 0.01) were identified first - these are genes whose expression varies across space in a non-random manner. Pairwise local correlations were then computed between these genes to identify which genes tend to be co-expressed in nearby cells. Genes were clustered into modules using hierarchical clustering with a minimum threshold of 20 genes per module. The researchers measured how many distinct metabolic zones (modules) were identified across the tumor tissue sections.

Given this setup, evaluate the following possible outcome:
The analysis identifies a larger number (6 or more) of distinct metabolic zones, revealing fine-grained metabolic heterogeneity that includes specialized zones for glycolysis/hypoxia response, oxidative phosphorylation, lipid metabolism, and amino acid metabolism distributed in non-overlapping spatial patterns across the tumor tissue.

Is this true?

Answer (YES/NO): NO